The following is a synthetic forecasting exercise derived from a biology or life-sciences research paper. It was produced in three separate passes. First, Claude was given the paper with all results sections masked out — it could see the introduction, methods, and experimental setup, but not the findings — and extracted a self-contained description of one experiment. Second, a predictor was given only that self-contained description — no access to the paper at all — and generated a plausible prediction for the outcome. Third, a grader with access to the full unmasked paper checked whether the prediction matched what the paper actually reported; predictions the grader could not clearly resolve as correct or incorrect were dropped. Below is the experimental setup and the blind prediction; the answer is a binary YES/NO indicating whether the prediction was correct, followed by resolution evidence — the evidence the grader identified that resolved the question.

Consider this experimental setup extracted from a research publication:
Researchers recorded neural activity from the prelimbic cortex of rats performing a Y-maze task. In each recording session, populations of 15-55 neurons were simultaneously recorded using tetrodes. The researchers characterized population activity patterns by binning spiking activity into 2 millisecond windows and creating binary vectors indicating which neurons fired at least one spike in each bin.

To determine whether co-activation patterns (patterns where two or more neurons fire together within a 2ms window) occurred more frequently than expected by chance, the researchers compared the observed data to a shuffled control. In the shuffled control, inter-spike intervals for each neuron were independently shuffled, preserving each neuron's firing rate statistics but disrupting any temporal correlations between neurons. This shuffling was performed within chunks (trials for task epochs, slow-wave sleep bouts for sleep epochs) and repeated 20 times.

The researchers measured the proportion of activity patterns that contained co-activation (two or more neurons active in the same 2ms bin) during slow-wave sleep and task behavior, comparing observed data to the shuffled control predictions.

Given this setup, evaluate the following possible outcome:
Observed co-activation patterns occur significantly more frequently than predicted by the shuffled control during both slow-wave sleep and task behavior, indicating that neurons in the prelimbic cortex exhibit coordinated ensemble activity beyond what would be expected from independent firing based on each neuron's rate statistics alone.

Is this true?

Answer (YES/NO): YES